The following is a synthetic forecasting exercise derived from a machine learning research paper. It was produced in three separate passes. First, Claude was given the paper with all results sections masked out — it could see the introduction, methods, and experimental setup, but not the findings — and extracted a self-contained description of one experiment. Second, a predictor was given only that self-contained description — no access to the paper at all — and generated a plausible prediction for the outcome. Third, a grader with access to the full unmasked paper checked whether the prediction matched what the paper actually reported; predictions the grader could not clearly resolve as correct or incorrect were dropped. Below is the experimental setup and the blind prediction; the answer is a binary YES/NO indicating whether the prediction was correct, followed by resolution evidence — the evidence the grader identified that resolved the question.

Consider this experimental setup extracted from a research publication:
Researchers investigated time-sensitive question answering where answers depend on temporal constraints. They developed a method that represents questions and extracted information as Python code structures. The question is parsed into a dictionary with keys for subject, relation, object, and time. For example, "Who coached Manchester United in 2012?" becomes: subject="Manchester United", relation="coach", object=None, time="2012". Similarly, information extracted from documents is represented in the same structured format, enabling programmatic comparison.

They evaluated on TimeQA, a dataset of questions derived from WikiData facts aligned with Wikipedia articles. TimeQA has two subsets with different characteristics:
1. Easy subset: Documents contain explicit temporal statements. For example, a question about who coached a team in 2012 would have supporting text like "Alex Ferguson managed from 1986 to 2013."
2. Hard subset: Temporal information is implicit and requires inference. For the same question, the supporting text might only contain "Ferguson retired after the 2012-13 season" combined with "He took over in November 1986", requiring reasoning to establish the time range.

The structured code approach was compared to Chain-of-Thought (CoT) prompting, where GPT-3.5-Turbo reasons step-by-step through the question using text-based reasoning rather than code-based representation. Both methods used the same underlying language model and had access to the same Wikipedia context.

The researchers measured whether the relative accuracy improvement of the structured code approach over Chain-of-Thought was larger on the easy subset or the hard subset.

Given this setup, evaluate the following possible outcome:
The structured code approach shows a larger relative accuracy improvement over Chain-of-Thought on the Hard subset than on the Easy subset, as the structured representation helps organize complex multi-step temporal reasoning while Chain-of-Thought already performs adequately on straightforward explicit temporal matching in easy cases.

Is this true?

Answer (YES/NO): NO